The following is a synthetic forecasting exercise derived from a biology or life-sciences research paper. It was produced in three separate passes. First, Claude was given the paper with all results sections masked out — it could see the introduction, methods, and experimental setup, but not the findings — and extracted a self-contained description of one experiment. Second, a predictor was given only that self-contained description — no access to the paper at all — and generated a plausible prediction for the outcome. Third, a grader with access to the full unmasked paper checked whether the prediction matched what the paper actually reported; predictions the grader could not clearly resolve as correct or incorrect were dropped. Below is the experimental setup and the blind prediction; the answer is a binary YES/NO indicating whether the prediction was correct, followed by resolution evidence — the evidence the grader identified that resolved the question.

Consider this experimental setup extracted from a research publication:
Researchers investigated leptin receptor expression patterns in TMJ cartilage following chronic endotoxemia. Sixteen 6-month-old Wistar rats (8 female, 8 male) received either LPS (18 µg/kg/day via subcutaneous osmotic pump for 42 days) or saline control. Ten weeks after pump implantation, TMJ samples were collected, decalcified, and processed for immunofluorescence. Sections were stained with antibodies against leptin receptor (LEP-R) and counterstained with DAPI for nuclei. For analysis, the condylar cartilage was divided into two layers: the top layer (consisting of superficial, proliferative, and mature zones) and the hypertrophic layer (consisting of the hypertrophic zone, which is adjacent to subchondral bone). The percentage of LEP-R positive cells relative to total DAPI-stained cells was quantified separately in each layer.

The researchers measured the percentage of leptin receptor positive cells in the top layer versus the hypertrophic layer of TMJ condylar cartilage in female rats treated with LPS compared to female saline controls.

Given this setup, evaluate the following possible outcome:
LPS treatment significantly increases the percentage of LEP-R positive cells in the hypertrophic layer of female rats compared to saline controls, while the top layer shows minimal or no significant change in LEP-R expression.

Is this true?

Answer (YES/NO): NO